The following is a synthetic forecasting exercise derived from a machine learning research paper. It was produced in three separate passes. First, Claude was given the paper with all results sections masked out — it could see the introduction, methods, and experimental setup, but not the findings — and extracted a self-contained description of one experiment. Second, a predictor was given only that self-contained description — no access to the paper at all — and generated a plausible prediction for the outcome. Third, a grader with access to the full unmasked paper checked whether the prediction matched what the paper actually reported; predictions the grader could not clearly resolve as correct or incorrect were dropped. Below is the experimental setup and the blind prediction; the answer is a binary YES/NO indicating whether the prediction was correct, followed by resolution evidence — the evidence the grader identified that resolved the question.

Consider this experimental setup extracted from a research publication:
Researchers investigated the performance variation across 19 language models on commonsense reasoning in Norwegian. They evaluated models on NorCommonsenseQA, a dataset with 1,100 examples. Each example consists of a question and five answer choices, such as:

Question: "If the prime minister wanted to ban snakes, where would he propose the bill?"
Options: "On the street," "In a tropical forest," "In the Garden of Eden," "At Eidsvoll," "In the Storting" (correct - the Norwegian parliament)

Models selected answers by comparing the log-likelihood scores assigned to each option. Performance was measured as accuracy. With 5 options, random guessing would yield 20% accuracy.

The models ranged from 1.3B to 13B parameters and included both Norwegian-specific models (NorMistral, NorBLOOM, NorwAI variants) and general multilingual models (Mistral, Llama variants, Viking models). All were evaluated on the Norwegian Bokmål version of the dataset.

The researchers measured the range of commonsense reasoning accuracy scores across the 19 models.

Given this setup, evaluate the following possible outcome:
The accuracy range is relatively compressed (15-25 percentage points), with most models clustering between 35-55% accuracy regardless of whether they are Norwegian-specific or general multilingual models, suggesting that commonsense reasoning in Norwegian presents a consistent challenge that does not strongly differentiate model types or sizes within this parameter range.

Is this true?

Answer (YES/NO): NO